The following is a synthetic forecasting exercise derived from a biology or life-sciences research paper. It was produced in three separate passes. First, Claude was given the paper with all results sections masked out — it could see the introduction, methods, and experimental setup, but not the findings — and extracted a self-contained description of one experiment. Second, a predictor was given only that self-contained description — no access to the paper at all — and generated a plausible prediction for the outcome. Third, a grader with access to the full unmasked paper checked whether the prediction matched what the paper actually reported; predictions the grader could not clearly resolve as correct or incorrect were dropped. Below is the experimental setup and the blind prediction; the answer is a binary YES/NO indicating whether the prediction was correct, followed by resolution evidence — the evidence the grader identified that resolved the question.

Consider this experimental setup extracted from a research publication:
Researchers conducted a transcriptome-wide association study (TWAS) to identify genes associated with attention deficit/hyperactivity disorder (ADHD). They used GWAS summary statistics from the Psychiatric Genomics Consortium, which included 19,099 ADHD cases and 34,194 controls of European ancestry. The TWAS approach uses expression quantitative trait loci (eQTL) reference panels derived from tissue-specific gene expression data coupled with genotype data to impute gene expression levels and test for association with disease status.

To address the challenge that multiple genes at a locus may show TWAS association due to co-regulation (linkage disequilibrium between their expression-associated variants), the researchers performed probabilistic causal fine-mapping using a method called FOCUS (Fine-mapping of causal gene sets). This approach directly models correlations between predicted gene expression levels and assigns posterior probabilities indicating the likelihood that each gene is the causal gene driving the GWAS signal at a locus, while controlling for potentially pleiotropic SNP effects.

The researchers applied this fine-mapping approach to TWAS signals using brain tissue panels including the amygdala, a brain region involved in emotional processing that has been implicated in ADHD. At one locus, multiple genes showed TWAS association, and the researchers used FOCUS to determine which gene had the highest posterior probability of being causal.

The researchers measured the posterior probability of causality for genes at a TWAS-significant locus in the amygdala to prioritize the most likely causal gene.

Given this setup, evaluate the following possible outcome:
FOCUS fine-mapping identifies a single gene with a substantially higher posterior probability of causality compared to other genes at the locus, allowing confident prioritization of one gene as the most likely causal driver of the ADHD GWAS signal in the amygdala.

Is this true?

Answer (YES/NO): YES